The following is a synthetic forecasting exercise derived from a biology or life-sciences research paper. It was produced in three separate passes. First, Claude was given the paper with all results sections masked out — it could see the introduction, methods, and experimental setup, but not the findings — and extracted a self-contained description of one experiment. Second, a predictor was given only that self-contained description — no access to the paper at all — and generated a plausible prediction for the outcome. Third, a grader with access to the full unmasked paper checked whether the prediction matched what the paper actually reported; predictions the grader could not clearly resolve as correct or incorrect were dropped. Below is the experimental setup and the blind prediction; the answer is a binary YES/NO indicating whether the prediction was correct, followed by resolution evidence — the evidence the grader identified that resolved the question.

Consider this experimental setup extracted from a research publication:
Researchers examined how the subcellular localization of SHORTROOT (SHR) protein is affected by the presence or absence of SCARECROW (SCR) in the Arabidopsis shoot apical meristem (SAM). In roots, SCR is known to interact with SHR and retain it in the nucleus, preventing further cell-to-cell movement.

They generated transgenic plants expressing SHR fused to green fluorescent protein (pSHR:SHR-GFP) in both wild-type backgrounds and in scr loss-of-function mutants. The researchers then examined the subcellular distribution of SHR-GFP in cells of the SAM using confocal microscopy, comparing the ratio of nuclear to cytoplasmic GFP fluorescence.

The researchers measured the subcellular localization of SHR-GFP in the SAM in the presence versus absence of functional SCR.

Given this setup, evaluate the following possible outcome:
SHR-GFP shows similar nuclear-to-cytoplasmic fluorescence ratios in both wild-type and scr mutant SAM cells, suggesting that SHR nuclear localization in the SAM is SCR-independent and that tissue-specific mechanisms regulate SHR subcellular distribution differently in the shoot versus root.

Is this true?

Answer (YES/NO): NO